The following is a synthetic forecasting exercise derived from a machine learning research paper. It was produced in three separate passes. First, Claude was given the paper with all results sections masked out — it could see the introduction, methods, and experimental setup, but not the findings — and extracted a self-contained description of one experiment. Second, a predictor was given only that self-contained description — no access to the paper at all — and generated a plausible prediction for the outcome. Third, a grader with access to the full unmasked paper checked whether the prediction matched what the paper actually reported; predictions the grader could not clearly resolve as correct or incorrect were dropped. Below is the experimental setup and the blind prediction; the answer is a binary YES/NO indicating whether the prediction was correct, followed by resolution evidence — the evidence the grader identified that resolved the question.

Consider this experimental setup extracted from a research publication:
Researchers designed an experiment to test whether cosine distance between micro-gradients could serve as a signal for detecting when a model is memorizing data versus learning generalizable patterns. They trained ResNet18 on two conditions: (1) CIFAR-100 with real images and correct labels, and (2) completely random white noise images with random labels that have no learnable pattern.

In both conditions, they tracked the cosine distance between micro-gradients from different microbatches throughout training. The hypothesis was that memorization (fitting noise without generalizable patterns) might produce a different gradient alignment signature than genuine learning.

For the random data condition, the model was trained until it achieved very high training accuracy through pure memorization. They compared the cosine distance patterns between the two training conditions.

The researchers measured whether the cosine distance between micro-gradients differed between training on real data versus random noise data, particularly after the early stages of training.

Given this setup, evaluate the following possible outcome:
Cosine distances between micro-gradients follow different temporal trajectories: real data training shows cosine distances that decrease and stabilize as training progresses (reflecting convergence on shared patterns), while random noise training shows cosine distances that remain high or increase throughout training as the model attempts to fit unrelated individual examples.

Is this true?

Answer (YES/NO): NO